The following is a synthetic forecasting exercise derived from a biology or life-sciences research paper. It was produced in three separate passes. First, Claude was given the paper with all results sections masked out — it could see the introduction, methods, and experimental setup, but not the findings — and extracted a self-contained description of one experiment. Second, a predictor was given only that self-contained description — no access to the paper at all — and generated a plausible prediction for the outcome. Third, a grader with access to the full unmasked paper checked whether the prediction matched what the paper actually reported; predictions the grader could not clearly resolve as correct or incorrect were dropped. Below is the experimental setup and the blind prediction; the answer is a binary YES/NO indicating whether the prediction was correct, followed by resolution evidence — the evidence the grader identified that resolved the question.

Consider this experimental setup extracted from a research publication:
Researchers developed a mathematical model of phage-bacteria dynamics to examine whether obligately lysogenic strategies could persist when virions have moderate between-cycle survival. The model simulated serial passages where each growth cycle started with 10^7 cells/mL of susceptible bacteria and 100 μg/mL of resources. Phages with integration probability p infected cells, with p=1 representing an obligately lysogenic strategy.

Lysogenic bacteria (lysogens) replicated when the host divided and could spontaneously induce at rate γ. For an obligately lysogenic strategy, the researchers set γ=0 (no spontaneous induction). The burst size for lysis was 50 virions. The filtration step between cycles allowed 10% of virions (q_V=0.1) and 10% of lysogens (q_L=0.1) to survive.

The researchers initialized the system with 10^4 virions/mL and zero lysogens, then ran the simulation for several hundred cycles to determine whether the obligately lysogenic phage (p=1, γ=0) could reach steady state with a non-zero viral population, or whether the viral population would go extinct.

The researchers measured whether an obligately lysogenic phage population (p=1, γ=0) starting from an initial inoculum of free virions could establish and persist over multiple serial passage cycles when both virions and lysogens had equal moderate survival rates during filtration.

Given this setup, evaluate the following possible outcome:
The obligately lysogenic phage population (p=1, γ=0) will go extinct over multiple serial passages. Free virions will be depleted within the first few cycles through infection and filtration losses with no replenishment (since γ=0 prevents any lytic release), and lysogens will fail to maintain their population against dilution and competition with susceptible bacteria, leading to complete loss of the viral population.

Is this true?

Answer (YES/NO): YES